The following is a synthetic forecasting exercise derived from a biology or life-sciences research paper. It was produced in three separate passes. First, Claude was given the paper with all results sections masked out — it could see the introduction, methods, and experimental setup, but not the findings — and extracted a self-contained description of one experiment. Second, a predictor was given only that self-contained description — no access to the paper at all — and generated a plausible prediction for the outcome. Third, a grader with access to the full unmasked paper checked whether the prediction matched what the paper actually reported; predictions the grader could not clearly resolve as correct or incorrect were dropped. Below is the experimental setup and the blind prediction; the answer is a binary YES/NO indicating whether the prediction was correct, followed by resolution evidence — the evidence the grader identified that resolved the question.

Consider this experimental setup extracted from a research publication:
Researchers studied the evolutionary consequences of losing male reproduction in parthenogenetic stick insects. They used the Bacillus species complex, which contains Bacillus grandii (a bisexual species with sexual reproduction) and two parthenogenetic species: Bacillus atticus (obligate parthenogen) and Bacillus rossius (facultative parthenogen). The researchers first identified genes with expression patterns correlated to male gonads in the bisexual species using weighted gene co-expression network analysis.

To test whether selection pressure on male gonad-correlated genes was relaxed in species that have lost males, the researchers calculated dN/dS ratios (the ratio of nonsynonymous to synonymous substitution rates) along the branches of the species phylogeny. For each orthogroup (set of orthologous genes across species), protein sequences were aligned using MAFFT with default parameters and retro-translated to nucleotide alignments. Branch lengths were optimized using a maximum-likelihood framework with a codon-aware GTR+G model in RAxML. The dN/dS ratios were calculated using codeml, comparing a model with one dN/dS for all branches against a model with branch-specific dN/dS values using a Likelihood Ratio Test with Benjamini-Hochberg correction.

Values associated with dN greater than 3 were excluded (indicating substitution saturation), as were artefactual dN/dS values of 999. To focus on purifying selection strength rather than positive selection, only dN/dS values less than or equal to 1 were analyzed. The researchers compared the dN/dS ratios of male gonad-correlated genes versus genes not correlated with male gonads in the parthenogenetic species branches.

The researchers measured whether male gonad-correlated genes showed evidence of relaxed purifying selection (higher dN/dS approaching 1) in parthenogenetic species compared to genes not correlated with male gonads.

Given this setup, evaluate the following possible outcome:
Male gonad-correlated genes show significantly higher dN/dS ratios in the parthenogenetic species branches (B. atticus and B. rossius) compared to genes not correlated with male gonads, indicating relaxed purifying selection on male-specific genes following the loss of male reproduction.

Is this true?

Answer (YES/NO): NO